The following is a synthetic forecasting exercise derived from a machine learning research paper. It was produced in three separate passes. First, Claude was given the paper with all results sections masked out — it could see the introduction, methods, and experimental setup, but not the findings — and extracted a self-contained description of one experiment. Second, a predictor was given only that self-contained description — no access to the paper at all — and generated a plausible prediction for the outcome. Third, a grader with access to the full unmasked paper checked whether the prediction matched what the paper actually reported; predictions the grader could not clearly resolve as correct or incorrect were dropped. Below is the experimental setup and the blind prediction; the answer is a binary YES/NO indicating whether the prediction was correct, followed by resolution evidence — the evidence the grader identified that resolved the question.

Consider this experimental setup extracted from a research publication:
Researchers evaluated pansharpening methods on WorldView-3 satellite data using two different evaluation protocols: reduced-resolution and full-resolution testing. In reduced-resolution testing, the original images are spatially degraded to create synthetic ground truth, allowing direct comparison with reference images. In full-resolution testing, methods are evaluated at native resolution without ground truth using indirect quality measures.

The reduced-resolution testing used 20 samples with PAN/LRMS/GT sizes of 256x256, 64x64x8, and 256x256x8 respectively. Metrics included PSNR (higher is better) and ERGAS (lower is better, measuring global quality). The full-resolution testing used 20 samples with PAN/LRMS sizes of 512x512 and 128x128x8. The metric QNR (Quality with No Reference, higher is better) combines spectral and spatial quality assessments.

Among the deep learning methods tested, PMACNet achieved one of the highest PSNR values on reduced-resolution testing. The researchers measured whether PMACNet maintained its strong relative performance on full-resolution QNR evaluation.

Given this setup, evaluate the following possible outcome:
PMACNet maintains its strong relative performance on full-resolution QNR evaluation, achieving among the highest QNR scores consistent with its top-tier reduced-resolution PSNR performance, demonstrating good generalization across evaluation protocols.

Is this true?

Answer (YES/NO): NO